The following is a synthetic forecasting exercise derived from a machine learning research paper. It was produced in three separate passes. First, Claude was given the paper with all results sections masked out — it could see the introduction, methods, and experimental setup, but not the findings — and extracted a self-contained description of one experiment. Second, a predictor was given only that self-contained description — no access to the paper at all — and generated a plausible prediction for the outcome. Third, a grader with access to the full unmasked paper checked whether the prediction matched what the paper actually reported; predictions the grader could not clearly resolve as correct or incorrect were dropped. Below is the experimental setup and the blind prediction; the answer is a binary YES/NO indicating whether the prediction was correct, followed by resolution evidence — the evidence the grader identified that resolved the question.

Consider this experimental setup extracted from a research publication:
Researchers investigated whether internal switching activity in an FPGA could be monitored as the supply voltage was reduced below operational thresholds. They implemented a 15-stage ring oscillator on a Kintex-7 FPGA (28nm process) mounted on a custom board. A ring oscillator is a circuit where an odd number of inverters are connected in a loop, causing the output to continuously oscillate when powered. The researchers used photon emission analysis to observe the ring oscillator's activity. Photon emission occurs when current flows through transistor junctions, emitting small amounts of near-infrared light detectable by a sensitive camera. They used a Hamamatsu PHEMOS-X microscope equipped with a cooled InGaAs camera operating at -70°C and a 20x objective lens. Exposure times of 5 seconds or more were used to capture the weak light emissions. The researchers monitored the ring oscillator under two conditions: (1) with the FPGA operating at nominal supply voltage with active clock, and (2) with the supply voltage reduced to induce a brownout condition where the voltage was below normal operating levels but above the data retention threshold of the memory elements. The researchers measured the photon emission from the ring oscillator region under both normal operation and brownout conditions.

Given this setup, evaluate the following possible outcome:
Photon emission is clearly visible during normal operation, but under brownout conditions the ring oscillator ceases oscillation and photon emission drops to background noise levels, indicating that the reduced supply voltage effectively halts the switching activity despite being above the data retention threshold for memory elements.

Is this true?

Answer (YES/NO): YES